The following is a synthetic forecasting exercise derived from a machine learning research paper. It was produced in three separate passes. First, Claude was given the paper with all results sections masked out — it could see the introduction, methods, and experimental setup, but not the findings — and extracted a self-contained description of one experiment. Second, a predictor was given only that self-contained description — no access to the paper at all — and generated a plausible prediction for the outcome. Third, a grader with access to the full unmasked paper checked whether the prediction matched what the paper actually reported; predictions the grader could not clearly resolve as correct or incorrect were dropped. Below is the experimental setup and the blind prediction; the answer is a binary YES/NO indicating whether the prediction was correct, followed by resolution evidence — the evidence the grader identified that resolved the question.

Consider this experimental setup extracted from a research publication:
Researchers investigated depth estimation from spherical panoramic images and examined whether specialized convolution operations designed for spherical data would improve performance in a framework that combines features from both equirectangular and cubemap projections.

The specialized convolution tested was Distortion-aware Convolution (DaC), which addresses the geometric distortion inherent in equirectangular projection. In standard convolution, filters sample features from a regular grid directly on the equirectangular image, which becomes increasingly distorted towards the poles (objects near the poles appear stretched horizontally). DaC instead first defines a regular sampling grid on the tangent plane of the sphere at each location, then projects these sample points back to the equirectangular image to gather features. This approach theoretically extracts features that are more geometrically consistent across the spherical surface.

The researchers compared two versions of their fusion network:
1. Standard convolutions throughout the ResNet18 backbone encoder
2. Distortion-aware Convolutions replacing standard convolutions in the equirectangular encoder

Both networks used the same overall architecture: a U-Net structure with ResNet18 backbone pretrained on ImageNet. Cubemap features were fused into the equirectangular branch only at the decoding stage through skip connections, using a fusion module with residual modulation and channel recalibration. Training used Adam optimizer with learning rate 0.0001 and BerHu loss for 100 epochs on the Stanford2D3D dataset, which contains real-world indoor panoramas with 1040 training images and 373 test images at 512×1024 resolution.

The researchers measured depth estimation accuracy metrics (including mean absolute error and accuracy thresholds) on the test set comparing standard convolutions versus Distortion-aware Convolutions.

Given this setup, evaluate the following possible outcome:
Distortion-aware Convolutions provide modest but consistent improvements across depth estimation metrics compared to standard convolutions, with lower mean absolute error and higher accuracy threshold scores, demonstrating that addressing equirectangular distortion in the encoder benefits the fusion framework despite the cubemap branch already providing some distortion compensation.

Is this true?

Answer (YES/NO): NO